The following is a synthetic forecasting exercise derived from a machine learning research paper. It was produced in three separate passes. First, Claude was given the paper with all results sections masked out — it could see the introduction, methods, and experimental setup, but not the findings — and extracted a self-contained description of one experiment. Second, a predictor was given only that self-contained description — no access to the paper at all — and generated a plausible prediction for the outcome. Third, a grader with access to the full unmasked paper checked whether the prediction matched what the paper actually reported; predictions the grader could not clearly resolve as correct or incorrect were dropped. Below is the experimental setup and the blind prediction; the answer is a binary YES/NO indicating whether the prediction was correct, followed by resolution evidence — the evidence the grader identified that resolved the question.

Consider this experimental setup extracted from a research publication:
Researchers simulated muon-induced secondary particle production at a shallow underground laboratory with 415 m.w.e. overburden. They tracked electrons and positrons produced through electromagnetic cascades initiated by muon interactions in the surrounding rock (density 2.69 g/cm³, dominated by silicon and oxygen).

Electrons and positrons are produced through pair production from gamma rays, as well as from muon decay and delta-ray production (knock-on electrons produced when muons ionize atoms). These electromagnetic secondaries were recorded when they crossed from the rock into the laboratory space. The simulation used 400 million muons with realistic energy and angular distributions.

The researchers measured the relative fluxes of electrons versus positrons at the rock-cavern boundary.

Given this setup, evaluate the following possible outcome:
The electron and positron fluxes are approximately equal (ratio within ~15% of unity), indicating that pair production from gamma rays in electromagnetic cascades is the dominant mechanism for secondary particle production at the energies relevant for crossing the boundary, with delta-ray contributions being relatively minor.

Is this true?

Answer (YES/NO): NO